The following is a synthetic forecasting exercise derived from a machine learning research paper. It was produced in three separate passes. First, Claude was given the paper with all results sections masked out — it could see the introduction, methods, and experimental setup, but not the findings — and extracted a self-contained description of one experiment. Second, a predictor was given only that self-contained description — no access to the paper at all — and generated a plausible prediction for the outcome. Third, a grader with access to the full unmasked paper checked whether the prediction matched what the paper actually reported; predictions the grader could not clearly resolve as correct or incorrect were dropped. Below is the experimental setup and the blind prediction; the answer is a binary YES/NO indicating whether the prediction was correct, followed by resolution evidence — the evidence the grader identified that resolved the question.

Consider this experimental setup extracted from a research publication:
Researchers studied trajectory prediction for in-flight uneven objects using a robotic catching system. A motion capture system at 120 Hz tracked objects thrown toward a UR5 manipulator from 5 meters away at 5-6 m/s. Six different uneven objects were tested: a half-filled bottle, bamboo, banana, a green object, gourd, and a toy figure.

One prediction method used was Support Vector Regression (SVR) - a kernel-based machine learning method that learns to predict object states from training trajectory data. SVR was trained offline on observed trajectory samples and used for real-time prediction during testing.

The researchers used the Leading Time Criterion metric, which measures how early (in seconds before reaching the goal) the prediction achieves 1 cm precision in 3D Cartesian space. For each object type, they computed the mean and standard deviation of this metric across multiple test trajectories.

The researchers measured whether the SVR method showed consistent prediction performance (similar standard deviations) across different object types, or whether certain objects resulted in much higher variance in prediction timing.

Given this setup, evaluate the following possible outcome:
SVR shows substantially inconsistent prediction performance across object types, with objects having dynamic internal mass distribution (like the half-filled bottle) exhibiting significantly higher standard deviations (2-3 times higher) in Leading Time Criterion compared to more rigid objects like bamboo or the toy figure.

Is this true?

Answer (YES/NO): NO